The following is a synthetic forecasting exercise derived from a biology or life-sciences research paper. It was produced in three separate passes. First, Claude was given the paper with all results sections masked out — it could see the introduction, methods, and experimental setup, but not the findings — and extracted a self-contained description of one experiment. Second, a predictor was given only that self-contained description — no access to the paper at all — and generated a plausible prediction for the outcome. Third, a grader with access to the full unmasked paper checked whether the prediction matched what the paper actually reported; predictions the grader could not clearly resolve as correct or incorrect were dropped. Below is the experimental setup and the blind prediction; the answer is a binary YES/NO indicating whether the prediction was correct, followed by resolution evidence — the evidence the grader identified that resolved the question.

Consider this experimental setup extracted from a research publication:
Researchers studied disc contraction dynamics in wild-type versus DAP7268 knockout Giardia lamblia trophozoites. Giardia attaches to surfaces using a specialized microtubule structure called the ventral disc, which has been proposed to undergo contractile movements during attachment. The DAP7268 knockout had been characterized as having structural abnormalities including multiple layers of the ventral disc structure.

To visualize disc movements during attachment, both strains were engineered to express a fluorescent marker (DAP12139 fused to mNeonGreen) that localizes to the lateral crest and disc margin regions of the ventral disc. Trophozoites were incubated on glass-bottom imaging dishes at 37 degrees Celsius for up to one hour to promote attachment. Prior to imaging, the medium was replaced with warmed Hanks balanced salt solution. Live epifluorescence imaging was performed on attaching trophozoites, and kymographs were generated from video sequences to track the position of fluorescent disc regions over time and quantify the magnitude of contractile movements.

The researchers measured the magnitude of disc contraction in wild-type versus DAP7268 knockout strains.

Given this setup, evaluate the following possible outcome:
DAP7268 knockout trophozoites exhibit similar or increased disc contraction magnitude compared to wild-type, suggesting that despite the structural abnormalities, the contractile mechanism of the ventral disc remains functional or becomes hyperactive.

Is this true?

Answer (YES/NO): NO